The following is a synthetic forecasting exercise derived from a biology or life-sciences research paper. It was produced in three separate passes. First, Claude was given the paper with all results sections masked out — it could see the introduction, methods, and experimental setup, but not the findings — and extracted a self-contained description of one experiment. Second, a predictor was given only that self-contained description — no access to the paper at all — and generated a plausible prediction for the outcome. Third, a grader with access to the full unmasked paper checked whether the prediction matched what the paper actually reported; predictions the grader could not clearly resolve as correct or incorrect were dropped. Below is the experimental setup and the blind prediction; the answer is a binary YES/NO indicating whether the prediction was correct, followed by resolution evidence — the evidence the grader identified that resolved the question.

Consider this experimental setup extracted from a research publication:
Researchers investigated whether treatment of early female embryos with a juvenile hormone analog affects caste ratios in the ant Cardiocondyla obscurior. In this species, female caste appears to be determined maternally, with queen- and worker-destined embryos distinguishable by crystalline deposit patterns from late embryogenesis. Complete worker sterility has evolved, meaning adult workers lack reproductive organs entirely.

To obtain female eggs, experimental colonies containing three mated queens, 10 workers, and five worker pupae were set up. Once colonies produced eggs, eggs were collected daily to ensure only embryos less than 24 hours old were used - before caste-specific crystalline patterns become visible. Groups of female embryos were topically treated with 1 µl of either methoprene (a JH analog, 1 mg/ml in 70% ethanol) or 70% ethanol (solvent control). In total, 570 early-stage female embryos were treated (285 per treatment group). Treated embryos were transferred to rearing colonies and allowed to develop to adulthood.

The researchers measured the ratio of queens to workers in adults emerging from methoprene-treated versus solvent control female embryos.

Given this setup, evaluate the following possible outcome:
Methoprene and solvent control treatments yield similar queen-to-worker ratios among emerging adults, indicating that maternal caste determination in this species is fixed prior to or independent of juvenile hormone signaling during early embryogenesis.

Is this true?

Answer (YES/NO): YES